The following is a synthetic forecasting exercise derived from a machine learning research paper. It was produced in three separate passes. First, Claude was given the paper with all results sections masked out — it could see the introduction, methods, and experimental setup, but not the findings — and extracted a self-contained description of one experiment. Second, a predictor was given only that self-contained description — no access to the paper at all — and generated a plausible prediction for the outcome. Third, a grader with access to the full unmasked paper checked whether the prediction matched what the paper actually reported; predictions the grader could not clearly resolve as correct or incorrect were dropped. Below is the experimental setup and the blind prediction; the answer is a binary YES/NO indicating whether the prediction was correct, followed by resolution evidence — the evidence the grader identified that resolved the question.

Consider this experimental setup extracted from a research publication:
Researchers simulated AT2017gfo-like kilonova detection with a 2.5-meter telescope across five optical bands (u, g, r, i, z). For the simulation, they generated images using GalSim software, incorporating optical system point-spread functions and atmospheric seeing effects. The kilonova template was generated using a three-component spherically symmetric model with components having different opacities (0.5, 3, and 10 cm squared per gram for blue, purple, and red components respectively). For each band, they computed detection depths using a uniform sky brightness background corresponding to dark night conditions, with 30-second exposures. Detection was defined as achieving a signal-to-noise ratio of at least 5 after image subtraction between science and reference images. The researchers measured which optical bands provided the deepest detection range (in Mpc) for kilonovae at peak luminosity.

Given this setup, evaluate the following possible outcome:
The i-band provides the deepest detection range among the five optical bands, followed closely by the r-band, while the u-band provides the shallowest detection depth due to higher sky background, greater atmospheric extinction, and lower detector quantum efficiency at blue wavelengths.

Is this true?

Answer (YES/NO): NO